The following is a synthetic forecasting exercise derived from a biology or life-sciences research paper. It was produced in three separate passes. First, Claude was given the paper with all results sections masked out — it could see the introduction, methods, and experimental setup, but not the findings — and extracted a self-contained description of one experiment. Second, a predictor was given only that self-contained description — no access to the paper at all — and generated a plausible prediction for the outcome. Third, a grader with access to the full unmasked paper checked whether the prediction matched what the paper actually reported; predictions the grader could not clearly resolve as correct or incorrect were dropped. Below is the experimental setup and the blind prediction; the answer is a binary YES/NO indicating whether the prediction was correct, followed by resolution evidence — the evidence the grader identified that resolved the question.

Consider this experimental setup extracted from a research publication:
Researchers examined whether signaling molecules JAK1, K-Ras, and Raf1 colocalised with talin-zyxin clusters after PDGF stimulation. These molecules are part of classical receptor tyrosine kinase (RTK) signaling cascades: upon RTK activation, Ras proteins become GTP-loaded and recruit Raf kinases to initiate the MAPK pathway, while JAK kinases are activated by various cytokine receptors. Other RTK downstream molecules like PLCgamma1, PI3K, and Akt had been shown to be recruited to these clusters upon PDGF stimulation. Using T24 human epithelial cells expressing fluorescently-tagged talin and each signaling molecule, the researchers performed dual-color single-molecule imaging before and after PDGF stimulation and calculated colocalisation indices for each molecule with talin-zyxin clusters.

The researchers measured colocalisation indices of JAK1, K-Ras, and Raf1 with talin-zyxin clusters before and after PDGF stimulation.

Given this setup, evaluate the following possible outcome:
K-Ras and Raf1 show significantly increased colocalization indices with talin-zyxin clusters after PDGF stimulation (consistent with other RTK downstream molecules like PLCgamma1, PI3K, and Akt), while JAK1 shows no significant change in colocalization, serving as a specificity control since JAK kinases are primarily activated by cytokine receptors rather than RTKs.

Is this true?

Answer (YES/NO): NO